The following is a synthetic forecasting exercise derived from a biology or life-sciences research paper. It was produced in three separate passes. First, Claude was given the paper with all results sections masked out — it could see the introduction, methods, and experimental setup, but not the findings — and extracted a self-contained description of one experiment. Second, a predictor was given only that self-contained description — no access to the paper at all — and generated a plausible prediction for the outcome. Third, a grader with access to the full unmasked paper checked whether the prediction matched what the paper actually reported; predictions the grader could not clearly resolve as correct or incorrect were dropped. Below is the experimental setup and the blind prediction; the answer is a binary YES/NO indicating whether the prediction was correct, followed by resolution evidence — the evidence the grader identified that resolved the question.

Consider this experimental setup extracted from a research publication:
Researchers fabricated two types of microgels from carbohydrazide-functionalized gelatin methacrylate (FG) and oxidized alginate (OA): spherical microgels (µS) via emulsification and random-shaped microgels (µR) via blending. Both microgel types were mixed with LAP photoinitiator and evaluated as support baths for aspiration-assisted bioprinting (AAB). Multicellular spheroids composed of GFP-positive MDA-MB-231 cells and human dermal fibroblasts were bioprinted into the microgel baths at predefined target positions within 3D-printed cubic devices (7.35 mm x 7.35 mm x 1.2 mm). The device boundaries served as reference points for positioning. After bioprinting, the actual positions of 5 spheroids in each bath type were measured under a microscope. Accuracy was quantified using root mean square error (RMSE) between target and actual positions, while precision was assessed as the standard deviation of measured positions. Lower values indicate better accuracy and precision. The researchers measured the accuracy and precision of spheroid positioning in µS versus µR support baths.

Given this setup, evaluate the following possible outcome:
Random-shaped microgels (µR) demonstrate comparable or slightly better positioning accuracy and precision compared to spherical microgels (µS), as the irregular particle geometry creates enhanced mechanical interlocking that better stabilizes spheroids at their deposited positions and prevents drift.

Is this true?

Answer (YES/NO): NO